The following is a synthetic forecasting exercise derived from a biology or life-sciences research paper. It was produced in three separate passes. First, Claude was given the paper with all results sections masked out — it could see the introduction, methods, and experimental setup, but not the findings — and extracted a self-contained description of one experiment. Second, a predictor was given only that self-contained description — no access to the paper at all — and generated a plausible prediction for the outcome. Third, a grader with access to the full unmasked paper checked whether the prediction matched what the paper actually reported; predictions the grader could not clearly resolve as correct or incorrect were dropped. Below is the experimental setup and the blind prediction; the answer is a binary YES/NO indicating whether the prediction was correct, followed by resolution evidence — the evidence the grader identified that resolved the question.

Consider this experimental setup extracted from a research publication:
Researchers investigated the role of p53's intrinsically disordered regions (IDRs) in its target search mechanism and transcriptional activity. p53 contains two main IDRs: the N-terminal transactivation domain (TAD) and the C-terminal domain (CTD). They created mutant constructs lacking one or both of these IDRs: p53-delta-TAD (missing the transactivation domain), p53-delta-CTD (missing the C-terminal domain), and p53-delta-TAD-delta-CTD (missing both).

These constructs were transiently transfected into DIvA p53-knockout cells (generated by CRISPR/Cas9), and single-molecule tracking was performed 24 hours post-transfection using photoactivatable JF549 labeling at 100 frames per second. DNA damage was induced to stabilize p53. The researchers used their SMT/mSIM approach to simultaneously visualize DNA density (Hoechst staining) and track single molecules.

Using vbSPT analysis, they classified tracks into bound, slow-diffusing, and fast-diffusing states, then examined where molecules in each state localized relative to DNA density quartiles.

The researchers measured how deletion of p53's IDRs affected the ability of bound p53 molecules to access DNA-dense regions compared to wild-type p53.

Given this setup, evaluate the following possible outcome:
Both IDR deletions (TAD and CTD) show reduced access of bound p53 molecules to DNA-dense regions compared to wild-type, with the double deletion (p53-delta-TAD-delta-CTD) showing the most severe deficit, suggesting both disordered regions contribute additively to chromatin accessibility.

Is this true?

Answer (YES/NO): NO